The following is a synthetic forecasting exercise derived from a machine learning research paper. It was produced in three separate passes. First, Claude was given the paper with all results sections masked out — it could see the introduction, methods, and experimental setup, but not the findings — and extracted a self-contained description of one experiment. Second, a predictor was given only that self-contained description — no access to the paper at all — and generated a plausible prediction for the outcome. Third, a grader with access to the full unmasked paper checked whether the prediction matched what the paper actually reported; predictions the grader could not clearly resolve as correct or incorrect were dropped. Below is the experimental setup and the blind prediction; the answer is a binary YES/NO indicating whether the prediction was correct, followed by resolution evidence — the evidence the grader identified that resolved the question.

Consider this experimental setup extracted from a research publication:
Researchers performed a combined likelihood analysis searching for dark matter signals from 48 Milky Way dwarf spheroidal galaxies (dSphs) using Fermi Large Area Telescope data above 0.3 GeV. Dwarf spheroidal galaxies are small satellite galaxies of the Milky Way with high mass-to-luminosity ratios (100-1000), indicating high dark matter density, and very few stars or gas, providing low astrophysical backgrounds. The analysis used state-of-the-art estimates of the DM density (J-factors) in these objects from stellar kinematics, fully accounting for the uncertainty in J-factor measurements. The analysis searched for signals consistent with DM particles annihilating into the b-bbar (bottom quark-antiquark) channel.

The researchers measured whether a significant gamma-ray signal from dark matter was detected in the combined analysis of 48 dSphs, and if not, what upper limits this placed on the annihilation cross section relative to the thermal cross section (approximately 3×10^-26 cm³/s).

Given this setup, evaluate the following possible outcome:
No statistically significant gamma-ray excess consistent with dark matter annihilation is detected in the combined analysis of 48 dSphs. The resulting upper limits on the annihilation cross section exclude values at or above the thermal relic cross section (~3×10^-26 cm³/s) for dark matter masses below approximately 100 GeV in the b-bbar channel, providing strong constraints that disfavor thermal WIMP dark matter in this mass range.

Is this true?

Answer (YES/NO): YES